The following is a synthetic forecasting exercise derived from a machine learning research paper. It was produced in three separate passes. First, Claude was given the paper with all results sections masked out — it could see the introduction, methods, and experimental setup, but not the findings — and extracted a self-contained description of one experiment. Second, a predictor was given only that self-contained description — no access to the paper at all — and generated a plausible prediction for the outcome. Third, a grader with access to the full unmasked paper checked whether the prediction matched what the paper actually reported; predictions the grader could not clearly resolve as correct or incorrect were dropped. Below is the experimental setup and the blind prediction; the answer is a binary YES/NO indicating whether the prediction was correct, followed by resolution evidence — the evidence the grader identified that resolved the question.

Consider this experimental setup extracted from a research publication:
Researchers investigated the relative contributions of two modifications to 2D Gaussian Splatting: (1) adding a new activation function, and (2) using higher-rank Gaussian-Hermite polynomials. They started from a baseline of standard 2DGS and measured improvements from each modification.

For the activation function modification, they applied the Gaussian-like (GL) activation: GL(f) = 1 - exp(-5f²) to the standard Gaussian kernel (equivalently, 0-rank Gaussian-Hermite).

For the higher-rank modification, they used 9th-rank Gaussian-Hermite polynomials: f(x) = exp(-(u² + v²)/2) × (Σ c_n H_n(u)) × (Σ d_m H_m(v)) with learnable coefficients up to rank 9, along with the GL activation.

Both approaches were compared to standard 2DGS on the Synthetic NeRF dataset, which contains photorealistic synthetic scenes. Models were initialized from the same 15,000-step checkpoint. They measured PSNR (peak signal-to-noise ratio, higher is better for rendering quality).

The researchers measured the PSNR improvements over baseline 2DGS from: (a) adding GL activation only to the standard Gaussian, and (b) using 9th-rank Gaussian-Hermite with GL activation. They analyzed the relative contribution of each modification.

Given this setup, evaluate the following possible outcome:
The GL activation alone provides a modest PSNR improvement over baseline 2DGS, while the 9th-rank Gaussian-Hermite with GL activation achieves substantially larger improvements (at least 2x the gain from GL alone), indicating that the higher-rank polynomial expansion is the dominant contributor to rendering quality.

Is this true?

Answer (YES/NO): NO